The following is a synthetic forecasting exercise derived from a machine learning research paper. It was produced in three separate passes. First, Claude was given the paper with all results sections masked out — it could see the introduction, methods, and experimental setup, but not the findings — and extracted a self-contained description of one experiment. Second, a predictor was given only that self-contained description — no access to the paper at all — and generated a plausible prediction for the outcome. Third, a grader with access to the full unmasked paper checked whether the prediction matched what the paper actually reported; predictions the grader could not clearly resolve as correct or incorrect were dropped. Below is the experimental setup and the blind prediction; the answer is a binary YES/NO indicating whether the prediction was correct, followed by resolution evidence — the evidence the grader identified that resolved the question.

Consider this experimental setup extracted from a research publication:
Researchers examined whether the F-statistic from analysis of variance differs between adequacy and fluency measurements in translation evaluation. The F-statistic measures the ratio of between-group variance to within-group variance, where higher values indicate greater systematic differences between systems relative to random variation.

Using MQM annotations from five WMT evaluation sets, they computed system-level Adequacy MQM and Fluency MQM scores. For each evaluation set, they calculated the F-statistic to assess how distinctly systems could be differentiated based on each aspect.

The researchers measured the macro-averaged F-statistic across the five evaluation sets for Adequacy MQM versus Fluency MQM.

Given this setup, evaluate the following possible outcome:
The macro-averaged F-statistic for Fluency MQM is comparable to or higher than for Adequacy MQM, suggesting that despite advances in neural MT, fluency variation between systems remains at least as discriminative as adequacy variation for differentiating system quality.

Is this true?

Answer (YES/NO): NO